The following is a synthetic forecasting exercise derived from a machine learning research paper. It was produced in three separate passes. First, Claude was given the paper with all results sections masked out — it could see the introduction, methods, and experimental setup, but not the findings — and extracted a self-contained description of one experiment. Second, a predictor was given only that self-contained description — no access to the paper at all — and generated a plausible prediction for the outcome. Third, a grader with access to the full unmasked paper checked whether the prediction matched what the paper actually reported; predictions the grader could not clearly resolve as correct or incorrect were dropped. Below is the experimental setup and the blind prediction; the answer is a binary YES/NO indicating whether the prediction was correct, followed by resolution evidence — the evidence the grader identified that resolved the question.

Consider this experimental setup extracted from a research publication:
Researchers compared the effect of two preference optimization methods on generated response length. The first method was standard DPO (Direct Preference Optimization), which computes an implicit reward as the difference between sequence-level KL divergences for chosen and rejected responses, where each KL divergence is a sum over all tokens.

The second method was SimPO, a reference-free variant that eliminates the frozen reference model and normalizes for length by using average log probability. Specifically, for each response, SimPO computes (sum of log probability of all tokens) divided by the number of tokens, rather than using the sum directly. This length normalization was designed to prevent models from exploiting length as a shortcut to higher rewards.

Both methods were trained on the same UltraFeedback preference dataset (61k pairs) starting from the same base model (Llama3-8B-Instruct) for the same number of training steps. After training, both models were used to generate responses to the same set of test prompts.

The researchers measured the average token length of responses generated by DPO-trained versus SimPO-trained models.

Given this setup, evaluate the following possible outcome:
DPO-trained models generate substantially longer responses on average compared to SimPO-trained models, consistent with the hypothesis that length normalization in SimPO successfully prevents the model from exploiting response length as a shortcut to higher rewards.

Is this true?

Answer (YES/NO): NO